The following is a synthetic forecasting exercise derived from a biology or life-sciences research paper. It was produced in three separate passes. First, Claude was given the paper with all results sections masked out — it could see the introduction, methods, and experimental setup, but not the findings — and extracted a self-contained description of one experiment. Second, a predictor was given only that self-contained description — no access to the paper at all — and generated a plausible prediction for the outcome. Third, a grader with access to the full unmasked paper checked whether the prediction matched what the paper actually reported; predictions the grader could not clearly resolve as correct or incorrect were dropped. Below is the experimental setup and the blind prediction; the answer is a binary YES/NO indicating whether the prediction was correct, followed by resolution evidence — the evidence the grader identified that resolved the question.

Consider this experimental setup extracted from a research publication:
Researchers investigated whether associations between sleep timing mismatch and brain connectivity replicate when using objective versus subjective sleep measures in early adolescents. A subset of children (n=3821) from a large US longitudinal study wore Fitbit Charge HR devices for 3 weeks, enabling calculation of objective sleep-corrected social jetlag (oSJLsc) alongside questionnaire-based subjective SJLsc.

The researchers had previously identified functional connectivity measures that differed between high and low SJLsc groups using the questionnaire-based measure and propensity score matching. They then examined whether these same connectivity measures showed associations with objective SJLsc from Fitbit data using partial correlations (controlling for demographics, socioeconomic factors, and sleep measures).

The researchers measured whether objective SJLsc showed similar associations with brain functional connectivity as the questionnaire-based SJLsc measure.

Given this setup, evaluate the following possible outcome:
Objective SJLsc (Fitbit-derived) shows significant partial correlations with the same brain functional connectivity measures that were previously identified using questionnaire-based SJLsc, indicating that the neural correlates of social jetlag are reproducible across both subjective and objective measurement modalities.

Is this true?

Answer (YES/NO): YES